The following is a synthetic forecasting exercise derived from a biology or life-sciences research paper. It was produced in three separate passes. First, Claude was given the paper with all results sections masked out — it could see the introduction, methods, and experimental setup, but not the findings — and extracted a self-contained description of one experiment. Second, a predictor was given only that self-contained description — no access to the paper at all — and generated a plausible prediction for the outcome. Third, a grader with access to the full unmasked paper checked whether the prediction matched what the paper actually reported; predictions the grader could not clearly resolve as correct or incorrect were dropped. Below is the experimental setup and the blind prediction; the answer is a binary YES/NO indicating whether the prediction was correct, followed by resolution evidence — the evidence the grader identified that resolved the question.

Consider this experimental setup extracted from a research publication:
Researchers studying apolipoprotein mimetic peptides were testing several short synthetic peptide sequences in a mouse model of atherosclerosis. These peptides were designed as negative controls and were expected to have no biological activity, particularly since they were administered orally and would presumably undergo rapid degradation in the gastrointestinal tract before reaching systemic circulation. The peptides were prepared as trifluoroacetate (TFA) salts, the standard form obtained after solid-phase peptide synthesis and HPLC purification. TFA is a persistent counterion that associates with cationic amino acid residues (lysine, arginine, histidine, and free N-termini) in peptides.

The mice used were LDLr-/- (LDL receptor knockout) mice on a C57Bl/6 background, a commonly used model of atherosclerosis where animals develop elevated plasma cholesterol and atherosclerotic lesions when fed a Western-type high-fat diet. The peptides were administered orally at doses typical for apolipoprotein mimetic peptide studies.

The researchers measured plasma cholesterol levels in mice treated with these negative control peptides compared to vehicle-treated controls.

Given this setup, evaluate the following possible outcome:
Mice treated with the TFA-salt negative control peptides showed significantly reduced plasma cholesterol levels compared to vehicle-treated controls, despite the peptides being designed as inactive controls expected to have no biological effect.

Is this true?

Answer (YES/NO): YES